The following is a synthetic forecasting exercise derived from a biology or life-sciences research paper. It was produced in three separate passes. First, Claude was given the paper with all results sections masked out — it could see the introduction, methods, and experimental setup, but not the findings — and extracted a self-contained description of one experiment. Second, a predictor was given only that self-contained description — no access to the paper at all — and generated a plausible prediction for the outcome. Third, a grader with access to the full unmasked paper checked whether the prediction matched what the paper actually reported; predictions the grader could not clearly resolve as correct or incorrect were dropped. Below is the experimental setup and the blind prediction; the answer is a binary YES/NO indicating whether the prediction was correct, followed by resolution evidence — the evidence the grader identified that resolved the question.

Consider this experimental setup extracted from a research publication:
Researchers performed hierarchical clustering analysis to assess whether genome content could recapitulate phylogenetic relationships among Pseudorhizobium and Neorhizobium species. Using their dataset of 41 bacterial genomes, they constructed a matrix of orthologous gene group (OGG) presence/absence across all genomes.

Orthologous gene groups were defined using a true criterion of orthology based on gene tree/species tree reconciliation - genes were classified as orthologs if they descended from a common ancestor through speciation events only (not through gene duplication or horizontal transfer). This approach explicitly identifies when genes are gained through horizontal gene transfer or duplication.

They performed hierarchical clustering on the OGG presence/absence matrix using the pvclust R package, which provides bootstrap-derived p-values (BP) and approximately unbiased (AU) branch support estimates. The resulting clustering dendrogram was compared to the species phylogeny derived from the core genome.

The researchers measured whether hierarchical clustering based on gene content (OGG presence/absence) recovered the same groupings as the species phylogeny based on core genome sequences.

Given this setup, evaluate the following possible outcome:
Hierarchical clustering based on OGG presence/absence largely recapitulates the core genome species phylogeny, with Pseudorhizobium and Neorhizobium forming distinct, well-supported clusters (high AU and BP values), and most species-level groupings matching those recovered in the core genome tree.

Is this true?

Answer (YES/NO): NO